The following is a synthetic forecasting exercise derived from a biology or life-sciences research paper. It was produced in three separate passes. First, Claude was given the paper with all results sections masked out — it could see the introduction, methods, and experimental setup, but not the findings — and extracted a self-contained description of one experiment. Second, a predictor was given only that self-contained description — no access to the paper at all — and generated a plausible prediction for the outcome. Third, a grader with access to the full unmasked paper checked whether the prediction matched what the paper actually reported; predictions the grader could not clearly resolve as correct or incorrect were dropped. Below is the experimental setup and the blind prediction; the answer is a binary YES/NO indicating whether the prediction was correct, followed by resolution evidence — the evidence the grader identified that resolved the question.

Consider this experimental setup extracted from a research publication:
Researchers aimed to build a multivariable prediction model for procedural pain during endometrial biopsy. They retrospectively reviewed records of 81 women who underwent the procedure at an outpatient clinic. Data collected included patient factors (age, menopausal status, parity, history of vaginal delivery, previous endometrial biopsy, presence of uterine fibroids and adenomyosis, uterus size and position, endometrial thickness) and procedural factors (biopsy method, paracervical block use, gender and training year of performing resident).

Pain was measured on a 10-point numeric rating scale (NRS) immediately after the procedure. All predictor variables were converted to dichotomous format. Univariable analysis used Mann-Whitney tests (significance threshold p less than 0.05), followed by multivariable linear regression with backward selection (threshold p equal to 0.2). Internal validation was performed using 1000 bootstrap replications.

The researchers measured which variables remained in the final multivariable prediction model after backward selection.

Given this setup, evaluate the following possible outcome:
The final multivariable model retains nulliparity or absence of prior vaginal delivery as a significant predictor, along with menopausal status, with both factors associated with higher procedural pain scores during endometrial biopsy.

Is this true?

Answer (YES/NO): NO